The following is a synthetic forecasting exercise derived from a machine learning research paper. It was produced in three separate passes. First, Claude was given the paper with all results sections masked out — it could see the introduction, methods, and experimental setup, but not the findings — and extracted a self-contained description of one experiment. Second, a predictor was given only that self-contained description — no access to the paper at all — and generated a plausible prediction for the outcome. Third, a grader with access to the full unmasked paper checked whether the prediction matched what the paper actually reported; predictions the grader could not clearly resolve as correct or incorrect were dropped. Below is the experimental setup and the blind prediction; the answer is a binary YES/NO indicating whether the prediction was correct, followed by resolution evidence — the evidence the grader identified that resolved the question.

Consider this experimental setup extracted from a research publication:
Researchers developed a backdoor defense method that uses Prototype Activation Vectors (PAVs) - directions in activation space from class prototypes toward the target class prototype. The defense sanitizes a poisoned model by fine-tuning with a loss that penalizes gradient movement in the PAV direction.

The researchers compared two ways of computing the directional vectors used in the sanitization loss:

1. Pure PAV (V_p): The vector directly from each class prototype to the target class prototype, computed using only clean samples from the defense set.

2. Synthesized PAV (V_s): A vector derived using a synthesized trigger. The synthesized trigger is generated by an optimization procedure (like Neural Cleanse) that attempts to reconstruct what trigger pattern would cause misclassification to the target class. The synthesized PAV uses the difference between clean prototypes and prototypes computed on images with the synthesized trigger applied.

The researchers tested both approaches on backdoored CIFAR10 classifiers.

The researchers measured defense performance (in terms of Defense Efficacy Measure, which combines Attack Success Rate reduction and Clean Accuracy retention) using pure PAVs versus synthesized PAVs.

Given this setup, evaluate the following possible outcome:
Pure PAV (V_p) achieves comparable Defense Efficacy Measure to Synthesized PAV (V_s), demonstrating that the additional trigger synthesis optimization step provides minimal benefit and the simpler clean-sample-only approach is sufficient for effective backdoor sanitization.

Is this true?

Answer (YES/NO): NO